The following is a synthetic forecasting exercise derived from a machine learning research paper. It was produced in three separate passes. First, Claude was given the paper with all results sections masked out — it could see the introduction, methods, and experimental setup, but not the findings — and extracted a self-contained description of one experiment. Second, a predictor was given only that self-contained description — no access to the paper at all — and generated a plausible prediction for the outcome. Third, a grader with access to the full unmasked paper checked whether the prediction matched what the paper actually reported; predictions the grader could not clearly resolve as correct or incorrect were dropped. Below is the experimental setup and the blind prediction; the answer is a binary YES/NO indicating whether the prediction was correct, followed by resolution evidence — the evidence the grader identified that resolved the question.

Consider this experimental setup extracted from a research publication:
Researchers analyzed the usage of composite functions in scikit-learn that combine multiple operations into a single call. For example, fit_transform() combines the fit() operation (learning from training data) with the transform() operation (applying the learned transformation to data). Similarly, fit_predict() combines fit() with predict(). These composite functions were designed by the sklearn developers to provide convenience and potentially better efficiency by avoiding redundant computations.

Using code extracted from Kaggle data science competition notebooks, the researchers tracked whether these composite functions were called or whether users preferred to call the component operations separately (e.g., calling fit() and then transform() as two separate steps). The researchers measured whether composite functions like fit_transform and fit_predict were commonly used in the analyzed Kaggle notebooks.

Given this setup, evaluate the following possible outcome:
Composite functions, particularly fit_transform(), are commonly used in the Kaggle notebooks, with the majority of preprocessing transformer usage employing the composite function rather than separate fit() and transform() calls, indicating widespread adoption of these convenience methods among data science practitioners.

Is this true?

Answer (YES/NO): NO